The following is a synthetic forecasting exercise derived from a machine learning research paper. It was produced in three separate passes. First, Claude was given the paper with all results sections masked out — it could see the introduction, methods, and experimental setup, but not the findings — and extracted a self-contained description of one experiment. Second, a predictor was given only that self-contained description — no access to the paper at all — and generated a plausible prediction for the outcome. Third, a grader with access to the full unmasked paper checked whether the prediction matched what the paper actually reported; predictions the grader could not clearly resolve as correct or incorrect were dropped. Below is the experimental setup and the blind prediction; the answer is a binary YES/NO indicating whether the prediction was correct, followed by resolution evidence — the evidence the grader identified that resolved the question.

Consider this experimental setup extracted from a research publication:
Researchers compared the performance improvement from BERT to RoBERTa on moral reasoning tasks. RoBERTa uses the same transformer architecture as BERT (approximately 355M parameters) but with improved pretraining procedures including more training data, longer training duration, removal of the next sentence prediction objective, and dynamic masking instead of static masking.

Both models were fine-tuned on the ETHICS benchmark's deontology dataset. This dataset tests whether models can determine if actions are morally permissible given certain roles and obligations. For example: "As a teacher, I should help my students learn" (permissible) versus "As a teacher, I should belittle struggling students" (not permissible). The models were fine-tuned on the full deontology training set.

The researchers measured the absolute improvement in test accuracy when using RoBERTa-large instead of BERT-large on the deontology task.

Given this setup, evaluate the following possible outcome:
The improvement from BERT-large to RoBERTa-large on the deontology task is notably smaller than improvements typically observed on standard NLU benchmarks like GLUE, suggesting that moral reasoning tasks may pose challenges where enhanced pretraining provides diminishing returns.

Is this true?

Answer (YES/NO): NO